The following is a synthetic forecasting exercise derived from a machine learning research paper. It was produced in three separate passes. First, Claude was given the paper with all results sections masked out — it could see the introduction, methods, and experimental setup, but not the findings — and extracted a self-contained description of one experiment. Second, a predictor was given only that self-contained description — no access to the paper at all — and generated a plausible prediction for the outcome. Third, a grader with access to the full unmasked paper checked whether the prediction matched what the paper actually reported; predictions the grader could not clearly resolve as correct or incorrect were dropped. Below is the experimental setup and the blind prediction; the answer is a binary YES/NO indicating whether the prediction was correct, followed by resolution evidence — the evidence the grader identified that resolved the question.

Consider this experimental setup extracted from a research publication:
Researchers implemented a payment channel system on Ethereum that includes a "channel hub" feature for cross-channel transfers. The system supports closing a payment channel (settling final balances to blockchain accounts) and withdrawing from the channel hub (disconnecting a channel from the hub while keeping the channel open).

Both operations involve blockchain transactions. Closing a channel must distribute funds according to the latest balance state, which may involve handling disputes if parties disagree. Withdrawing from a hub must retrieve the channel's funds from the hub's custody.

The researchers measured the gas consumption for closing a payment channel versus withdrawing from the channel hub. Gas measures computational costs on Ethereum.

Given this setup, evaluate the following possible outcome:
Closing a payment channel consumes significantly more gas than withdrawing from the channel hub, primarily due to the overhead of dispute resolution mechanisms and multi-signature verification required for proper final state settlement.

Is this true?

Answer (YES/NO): YES